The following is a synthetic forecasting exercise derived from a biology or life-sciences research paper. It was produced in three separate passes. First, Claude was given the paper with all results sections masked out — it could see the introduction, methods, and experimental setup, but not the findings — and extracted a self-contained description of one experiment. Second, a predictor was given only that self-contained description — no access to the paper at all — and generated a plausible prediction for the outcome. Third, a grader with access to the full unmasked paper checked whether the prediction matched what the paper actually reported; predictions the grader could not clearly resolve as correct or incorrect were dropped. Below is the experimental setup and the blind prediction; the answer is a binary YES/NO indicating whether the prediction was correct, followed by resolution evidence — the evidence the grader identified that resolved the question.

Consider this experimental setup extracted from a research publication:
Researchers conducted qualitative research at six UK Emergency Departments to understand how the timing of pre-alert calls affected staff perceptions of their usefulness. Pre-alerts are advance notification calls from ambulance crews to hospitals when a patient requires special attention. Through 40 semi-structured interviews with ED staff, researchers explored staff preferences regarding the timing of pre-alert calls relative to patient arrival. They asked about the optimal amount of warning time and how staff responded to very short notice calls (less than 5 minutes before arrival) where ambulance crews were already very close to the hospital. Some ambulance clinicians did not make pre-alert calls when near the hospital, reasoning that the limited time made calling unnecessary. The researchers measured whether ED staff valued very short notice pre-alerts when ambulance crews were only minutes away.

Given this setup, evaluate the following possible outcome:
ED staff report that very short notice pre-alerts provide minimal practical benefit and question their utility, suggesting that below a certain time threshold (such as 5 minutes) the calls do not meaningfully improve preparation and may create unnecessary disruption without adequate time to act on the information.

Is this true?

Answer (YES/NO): NO